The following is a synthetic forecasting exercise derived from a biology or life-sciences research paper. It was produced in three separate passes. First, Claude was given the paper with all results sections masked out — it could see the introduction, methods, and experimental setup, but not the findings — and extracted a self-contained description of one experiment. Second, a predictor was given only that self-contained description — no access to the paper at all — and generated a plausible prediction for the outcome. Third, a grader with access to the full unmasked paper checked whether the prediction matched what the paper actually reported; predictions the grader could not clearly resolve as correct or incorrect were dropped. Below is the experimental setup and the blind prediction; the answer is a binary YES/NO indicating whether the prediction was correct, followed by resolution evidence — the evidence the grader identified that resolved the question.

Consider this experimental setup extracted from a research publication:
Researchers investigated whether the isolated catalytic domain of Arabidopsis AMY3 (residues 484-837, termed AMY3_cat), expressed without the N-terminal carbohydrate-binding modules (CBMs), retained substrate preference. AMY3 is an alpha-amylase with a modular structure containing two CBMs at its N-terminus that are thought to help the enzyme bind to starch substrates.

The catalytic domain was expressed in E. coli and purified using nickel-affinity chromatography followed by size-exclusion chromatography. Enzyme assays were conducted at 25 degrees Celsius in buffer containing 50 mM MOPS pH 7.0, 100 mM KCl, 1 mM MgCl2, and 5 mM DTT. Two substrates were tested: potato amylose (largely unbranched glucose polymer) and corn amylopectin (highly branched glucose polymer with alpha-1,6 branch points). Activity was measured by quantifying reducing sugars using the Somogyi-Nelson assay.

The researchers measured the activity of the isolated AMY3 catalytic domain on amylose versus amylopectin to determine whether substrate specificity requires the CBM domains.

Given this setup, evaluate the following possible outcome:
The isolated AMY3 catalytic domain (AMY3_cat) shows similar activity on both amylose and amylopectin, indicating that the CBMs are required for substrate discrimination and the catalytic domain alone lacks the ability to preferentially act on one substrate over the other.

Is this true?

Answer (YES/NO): NO